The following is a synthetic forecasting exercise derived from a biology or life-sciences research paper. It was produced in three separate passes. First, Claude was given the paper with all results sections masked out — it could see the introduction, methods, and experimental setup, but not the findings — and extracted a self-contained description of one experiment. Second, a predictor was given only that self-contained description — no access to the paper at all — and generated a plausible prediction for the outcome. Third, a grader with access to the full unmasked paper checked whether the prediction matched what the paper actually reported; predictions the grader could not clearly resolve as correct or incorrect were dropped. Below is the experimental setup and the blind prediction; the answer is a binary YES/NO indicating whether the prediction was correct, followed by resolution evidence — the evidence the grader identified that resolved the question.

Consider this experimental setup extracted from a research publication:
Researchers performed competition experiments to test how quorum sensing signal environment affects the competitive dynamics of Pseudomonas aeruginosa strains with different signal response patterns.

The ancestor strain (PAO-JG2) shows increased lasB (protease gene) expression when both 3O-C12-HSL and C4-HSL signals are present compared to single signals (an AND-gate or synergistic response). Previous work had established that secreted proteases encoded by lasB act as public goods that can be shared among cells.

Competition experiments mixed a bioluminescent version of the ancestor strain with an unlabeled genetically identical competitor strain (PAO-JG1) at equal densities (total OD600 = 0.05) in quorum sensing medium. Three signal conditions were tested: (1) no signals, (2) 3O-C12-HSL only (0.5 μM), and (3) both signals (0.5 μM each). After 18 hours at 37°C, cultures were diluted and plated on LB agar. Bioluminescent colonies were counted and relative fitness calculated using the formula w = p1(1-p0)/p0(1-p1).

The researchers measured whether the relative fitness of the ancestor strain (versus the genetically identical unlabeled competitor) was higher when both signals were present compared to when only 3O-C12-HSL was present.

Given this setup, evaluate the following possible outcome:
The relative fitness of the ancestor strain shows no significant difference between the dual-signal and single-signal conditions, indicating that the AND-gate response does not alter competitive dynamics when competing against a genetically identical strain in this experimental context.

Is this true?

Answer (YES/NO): YES